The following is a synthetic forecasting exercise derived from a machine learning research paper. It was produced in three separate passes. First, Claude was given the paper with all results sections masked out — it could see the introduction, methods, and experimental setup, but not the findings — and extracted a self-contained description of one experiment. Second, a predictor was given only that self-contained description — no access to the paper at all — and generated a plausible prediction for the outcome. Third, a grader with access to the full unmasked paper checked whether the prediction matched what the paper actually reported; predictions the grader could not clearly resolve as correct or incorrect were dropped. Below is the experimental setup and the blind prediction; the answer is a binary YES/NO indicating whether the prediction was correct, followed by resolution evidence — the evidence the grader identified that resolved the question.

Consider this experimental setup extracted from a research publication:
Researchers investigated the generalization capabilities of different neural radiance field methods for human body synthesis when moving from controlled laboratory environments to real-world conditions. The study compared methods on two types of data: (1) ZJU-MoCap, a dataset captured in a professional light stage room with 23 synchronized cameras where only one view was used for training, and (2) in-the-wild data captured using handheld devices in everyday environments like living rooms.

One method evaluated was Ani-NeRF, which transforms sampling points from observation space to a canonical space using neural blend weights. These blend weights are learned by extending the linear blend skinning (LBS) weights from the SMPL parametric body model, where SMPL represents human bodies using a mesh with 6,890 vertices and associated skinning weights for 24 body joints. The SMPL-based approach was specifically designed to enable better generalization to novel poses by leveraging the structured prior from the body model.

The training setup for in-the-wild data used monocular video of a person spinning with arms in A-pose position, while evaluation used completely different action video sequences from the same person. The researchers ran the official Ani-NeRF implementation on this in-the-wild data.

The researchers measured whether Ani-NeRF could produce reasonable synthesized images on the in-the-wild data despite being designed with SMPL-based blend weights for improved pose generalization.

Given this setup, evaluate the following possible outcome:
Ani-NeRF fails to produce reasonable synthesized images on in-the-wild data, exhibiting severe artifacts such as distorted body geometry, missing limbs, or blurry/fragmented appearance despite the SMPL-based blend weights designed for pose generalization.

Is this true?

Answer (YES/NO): YES